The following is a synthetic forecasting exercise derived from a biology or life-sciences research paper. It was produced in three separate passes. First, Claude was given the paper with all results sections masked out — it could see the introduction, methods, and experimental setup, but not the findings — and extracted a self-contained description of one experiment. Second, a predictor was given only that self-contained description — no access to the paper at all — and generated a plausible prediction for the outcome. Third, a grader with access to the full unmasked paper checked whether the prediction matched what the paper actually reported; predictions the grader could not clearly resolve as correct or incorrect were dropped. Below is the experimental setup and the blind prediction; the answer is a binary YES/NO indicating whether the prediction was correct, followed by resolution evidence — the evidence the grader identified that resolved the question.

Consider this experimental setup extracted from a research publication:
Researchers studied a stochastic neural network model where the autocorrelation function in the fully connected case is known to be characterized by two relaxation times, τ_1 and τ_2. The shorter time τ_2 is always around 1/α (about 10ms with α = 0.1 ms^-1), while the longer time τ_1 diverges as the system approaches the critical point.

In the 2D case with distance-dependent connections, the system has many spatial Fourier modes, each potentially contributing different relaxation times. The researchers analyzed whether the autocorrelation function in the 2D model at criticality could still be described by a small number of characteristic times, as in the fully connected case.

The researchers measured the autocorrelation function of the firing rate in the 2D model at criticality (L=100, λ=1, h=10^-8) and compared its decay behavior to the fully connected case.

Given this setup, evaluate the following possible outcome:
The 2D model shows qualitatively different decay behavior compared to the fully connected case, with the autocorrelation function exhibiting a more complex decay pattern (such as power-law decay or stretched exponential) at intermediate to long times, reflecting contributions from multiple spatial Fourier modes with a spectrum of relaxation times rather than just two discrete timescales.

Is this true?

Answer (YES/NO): YES